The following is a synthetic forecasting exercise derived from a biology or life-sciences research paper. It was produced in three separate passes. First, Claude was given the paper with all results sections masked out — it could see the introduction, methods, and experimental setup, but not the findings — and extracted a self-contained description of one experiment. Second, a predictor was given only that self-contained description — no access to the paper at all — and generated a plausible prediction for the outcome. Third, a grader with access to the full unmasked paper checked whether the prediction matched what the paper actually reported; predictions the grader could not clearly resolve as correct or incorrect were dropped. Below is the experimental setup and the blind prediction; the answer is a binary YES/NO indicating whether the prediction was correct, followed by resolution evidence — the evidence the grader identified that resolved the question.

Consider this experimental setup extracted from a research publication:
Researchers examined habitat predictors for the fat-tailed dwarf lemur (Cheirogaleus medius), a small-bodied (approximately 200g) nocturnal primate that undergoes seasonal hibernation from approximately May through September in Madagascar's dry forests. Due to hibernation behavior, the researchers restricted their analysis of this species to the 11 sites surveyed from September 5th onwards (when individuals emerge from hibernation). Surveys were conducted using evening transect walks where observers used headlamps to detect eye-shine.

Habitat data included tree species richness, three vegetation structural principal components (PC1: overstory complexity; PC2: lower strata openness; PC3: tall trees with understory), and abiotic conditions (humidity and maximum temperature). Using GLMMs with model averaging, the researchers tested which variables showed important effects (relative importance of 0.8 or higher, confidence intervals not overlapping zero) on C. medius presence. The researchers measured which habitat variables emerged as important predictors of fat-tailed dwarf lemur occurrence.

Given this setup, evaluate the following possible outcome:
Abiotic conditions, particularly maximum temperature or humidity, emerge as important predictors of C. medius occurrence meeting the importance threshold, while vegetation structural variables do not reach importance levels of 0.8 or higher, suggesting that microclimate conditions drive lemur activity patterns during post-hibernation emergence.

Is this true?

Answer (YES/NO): NO